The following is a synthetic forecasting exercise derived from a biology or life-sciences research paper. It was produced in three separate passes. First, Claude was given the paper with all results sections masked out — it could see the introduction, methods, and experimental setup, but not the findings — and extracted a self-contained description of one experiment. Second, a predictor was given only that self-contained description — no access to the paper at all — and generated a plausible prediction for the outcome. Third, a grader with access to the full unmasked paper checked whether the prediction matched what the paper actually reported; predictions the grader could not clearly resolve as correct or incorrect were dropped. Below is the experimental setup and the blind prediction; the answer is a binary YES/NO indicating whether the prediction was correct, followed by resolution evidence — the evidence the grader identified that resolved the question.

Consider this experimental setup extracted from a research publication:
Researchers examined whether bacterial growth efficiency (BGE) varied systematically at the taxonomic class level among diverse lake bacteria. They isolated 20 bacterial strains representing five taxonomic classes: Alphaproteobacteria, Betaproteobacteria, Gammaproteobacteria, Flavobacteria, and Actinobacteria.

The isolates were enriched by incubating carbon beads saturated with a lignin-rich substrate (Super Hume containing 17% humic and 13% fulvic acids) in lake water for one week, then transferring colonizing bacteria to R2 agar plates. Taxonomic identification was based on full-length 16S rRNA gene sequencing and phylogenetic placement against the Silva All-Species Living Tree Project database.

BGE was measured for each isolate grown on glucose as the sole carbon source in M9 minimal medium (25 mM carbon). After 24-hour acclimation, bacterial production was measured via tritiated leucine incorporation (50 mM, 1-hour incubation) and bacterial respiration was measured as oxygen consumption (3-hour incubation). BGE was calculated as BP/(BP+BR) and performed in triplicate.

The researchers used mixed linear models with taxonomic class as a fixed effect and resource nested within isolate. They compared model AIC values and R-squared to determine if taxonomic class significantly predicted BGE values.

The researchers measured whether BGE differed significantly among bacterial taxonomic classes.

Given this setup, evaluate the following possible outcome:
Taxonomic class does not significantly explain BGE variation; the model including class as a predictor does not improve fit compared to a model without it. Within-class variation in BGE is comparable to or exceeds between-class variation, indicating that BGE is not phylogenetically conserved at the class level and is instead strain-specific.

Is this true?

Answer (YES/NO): NO